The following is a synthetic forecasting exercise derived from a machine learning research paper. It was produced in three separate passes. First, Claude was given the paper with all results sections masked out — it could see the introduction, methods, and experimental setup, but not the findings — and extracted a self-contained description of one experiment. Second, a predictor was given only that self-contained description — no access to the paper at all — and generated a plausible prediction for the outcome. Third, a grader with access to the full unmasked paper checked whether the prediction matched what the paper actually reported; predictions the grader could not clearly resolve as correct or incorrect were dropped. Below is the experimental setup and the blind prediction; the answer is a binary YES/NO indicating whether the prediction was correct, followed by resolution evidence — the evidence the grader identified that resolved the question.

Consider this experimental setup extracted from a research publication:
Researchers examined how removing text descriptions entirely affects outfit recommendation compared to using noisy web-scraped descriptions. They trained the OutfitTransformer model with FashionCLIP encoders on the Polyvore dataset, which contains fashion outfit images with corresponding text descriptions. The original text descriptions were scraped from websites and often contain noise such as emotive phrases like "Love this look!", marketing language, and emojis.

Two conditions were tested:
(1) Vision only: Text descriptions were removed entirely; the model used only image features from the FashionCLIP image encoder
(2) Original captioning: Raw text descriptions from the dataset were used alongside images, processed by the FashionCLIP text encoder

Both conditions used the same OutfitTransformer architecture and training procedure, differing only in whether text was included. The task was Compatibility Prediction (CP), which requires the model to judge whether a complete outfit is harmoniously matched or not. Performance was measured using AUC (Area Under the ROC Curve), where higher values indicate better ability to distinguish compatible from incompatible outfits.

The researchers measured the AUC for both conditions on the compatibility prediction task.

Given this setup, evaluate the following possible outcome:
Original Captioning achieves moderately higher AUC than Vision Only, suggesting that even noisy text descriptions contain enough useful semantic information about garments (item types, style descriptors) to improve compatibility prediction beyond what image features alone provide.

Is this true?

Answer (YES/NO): YES